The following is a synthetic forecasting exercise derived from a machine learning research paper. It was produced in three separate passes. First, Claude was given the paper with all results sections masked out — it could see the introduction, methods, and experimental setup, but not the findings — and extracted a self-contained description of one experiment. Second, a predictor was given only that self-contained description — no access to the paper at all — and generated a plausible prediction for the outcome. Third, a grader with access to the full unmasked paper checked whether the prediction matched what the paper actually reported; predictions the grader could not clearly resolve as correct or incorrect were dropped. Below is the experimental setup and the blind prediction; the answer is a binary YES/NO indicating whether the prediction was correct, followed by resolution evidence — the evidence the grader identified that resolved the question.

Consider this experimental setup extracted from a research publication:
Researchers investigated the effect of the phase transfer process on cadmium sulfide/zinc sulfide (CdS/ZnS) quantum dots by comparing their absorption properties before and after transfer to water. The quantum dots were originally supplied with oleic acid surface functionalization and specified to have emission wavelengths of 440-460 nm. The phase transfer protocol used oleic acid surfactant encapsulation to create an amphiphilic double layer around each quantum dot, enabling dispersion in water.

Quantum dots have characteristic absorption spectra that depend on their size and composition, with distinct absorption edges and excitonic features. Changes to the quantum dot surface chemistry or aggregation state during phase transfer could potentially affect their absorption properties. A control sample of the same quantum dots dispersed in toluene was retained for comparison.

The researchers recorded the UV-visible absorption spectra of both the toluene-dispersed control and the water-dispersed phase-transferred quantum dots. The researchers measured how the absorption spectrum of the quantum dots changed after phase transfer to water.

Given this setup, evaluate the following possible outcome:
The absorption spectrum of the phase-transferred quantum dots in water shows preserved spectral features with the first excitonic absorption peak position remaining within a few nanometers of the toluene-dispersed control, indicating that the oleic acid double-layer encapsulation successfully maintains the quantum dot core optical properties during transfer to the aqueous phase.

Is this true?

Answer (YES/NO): YES